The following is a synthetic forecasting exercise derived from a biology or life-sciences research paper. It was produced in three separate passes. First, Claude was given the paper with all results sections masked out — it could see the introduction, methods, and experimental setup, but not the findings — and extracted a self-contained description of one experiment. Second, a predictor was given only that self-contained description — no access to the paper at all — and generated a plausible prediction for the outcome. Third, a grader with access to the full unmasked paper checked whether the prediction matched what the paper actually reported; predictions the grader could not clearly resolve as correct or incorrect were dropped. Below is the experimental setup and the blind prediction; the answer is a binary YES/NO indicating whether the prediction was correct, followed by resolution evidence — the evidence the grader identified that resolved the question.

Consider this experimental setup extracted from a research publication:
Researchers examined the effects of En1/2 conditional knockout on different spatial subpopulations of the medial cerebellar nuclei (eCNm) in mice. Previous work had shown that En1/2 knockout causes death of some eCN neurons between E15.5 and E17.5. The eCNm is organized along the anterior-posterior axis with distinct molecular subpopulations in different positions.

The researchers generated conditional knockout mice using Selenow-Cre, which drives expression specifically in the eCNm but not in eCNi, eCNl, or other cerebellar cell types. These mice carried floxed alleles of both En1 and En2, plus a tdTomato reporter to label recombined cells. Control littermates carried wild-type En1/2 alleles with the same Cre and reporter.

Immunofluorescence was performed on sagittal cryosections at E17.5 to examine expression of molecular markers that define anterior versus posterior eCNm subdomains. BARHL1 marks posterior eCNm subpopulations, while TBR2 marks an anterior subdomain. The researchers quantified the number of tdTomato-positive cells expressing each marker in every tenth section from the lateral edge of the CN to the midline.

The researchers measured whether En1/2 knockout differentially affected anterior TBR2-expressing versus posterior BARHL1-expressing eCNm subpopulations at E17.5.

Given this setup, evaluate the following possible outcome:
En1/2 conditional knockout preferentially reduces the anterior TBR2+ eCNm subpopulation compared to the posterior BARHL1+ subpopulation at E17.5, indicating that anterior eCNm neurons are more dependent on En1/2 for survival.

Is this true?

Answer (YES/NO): NO